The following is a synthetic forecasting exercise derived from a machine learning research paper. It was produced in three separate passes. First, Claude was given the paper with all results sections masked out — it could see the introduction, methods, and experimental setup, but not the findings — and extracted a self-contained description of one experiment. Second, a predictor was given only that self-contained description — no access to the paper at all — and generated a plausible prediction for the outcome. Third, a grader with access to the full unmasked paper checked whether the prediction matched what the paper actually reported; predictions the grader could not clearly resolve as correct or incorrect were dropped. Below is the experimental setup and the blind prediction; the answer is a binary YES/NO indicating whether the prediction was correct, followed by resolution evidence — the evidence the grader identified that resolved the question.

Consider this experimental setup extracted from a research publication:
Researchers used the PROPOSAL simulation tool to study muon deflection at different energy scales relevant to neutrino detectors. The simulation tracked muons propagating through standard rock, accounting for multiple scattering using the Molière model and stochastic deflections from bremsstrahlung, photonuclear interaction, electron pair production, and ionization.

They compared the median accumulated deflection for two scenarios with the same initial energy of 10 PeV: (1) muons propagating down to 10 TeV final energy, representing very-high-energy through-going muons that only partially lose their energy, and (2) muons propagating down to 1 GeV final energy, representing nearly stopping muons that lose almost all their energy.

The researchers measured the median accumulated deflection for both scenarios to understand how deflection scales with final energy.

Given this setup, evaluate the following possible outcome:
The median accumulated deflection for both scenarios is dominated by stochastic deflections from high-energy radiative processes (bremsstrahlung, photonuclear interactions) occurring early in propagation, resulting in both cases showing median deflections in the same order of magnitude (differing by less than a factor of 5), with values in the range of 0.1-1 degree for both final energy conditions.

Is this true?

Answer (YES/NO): NO